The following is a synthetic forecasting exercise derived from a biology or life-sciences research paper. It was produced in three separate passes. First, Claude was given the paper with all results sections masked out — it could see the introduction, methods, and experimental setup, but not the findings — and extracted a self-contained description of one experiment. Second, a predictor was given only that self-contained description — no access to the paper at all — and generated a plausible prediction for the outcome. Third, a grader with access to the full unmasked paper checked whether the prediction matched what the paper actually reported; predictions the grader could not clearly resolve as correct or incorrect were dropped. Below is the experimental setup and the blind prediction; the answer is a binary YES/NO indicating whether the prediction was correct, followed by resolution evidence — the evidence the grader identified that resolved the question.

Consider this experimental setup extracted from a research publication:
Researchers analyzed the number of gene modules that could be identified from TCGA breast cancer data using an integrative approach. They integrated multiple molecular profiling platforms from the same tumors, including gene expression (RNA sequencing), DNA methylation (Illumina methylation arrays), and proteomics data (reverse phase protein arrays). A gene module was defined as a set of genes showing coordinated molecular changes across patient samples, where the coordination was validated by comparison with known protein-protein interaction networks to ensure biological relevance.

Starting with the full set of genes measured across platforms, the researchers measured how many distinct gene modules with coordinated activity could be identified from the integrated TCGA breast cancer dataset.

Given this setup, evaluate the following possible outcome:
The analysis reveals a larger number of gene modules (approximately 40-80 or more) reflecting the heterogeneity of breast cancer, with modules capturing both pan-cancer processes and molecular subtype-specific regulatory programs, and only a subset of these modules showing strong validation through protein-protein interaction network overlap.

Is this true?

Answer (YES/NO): NO